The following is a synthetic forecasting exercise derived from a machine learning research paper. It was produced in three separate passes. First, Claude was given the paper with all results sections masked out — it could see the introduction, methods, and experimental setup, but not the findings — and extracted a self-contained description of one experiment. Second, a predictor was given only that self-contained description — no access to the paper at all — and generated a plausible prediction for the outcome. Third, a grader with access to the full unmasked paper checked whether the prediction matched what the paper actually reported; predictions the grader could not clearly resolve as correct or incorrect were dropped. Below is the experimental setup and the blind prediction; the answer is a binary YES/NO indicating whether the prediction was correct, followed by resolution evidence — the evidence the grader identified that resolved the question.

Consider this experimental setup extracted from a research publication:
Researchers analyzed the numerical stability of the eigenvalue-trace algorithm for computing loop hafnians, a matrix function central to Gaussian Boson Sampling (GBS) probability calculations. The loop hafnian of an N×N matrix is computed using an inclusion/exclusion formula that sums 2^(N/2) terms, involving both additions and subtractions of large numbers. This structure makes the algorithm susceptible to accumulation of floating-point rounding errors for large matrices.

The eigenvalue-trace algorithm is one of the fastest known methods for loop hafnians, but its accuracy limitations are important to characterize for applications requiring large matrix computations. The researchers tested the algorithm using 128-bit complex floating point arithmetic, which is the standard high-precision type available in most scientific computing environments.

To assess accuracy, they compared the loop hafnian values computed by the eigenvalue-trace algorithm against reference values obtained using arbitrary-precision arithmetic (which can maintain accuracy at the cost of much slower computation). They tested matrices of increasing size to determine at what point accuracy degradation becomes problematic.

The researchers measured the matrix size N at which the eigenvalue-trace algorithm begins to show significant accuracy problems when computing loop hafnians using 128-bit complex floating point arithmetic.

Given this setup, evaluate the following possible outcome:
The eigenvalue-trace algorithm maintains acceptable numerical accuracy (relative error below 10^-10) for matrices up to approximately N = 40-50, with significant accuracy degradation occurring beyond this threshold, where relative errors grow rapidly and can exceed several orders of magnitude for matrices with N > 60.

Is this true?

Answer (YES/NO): NO